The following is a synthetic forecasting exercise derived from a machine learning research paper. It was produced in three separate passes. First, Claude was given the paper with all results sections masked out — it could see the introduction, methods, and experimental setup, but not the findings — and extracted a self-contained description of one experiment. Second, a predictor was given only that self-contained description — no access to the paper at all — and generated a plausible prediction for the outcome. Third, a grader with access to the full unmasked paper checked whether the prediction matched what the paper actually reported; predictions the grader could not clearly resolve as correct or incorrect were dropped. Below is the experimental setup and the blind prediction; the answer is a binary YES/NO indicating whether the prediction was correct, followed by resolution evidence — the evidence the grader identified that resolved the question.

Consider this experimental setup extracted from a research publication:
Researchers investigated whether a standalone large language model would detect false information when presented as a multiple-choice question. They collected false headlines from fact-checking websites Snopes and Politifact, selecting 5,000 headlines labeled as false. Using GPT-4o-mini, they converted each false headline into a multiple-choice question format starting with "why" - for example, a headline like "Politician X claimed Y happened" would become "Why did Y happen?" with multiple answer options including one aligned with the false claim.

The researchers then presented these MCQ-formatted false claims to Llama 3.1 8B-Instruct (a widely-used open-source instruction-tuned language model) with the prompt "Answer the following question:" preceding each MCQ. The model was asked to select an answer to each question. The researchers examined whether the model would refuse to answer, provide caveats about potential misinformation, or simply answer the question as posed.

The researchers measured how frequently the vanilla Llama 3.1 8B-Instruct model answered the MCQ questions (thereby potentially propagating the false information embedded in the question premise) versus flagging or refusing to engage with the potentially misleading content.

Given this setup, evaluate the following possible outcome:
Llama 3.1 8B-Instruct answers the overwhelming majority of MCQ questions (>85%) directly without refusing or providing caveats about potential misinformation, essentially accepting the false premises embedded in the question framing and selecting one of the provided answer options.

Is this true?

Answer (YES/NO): YES